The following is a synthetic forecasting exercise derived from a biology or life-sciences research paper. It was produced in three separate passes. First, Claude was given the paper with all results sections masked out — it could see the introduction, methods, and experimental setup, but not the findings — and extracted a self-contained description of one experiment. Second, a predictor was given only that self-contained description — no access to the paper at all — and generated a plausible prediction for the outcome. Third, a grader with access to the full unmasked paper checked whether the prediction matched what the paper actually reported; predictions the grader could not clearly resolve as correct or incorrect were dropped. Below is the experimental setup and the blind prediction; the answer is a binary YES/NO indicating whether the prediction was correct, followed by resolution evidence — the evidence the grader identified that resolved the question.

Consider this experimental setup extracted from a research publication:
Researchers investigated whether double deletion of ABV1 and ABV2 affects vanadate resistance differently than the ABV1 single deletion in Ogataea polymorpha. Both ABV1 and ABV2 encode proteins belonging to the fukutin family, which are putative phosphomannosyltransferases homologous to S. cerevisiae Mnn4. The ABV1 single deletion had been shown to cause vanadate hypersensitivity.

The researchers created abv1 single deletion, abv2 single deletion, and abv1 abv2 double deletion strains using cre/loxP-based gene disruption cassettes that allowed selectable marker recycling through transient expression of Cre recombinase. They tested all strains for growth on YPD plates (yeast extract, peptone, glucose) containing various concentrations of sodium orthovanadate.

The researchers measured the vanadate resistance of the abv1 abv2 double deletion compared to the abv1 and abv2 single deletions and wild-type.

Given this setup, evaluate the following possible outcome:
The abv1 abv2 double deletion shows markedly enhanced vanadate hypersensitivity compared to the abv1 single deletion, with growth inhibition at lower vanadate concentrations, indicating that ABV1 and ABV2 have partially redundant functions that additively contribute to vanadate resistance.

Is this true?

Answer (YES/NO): NO